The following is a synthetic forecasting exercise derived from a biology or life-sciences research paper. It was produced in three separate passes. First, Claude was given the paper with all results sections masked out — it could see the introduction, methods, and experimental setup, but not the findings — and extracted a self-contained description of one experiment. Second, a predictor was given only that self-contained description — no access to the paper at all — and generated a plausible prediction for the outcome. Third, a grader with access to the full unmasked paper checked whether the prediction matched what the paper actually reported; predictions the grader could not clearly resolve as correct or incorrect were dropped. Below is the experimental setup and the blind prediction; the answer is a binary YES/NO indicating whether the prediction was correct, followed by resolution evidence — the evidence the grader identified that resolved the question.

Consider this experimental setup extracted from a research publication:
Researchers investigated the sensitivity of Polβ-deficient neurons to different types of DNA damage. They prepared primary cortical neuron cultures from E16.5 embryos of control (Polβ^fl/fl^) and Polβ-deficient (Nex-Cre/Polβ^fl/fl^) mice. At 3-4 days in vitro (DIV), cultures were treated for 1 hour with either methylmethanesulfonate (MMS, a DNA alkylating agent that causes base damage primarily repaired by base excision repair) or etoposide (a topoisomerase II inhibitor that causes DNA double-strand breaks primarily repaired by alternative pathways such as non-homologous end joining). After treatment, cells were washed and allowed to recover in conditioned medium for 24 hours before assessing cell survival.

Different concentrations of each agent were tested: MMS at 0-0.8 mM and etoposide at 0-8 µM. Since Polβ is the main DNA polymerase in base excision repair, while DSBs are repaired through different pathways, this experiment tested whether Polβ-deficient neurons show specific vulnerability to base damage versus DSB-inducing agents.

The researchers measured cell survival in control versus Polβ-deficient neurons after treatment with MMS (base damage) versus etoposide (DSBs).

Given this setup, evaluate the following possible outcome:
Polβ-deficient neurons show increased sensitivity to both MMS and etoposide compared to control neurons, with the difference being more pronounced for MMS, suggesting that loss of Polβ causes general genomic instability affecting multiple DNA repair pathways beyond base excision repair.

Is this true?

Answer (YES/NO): NO